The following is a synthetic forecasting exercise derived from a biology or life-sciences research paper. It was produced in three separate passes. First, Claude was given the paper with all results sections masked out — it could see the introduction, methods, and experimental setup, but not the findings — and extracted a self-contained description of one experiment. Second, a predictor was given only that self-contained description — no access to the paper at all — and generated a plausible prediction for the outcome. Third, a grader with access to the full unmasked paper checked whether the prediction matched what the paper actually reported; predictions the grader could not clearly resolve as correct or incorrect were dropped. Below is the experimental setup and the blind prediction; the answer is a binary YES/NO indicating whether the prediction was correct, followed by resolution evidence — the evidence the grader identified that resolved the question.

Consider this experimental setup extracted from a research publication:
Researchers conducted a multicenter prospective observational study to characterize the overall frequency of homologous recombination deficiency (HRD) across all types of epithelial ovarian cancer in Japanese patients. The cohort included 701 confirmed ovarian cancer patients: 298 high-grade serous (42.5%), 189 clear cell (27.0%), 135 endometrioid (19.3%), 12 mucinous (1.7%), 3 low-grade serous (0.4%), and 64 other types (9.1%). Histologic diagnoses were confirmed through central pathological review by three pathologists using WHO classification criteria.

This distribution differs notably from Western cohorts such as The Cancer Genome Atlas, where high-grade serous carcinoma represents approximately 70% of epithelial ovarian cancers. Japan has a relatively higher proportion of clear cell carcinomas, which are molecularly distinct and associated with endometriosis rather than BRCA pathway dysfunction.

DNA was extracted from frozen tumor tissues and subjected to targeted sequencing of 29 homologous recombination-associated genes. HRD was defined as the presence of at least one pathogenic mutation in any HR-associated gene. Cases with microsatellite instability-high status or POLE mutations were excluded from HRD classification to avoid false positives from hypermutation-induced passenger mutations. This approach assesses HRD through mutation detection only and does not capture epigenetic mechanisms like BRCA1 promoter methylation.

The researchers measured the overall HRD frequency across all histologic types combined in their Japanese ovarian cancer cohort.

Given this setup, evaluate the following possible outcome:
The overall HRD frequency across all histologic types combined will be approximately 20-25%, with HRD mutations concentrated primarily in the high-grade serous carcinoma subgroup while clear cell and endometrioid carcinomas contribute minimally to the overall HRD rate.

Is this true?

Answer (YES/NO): NO